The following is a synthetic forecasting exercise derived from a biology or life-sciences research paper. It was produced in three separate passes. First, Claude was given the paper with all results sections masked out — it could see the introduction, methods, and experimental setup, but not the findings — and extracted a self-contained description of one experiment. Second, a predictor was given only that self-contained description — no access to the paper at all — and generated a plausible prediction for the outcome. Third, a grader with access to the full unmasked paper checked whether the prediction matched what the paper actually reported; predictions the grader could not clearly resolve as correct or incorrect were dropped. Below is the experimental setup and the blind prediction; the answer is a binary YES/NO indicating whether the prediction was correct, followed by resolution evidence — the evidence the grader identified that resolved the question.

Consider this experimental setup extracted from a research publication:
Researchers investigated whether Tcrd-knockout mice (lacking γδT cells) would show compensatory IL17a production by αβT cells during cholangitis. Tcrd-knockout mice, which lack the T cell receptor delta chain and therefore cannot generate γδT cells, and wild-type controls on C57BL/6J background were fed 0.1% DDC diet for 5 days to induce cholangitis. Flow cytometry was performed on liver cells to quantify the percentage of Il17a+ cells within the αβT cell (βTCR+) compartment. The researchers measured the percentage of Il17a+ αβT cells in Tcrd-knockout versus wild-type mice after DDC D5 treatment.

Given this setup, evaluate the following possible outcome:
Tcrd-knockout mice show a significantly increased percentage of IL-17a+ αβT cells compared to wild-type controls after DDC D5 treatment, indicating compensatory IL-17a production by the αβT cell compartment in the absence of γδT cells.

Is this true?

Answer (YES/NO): YES